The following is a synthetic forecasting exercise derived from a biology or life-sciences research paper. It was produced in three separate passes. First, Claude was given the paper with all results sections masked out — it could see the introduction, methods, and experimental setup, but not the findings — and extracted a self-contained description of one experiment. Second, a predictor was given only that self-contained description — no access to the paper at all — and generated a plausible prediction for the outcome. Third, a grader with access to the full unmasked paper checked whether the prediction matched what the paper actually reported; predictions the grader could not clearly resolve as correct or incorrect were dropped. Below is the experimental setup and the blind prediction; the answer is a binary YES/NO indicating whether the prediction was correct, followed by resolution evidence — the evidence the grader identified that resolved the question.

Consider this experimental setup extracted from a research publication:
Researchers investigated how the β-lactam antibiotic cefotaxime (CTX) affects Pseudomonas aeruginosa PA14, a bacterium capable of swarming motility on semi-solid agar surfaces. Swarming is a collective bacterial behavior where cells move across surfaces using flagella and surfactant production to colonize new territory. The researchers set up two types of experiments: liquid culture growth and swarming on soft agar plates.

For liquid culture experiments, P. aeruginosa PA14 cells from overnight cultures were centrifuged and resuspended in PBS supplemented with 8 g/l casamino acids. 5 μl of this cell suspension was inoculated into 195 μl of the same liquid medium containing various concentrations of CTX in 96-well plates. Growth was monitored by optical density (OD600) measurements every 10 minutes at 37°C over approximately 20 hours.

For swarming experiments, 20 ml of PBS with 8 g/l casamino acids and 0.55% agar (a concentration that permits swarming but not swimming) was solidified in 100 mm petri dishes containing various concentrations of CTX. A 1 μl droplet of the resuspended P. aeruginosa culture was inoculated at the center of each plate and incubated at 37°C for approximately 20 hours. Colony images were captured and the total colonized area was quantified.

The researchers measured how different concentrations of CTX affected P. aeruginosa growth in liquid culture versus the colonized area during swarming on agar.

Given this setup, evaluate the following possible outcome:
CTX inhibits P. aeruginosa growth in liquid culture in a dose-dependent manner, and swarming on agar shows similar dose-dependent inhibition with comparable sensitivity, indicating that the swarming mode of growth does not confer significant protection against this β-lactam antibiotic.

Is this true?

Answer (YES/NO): NO